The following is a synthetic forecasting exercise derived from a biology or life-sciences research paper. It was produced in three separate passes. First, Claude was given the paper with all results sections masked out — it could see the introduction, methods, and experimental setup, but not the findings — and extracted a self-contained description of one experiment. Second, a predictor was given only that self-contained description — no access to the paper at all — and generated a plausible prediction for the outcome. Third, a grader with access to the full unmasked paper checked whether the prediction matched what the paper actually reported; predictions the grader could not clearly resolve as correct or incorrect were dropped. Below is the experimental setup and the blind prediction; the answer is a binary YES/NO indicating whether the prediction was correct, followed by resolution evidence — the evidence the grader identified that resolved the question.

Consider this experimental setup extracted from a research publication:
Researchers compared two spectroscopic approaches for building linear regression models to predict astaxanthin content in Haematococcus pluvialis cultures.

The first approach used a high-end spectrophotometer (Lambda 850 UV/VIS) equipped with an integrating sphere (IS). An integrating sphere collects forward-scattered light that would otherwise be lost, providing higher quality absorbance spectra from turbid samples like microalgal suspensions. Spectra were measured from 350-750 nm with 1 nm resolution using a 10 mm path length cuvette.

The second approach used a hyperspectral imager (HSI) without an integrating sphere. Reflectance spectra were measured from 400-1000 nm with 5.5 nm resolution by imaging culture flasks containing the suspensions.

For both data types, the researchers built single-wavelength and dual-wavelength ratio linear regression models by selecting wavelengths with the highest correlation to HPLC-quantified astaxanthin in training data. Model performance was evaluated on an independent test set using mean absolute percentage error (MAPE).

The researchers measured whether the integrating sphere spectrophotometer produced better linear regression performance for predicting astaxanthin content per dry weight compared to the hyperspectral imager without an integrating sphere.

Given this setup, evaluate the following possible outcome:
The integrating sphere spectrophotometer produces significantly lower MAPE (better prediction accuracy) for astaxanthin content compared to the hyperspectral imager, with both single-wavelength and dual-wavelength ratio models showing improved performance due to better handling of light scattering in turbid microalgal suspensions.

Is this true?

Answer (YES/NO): NO